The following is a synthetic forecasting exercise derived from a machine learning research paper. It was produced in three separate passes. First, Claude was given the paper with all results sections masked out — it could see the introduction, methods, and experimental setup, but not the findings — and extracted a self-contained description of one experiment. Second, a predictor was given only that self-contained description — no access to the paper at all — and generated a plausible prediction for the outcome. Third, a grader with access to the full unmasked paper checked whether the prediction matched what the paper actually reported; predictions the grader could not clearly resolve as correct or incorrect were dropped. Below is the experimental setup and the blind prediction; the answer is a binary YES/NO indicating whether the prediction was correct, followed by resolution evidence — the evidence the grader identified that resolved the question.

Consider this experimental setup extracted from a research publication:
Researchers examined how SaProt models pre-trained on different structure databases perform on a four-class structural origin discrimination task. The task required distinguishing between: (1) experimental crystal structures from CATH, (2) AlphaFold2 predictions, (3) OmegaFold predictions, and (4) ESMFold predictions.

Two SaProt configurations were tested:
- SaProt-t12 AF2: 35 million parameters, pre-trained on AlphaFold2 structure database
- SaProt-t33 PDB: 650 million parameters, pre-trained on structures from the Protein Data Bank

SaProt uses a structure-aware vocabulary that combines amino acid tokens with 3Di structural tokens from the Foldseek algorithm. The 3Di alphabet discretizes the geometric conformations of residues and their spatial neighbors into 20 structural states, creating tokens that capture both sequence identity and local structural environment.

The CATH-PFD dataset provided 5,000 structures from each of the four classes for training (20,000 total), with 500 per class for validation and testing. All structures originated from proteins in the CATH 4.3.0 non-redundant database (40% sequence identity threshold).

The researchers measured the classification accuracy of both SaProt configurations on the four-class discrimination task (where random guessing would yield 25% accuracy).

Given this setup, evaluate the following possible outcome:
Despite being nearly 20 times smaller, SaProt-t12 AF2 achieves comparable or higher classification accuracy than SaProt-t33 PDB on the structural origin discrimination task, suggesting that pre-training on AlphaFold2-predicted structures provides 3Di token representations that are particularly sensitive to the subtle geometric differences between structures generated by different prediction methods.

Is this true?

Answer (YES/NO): NO